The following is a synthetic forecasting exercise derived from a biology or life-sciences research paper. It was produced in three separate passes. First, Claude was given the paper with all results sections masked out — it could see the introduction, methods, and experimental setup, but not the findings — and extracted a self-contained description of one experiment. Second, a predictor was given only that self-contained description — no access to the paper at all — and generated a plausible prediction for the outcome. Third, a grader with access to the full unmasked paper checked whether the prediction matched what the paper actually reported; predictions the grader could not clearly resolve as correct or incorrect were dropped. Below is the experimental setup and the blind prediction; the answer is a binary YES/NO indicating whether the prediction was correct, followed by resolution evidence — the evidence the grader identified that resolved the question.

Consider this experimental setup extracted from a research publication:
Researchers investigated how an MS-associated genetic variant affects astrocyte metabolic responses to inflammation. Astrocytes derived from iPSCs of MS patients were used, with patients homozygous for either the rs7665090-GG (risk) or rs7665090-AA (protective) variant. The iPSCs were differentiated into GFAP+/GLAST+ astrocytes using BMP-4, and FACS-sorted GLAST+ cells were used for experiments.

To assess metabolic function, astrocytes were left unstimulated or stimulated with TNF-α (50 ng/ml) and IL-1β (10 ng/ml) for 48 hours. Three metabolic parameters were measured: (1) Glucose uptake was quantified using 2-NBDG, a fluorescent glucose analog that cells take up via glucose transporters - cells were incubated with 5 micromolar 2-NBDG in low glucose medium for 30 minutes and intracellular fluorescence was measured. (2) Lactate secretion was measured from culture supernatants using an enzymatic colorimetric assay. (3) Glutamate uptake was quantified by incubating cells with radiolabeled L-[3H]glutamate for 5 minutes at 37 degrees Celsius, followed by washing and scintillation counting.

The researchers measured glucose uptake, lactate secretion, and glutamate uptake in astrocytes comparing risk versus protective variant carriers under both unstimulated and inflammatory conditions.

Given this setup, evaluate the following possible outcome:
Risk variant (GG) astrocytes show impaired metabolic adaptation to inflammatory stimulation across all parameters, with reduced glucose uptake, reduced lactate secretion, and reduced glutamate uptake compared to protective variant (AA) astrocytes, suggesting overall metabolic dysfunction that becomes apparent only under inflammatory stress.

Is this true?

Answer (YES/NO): NO